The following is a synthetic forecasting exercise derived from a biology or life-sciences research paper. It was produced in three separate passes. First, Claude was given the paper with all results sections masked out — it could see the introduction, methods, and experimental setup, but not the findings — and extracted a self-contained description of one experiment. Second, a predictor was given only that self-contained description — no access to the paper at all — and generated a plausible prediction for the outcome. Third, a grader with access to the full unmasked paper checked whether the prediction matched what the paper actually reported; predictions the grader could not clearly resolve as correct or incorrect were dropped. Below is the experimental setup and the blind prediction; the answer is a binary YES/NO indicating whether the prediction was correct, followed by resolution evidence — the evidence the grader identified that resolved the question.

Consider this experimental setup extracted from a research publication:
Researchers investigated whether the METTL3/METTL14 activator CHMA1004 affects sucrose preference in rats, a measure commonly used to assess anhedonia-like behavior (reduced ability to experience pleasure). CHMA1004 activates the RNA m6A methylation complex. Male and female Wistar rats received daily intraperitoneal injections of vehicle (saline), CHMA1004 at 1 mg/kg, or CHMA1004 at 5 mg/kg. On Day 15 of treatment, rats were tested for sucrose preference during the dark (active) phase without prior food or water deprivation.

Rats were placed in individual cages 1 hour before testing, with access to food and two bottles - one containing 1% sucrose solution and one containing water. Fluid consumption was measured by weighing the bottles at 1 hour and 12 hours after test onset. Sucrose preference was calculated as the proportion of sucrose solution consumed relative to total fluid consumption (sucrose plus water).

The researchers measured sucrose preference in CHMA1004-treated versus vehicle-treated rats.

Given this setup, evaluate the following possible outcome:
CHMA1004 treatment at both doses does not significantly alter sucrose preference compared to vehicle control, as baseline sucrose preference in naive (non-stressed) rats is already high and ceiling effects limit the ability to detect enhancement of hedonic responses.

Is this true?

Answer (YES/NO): YES